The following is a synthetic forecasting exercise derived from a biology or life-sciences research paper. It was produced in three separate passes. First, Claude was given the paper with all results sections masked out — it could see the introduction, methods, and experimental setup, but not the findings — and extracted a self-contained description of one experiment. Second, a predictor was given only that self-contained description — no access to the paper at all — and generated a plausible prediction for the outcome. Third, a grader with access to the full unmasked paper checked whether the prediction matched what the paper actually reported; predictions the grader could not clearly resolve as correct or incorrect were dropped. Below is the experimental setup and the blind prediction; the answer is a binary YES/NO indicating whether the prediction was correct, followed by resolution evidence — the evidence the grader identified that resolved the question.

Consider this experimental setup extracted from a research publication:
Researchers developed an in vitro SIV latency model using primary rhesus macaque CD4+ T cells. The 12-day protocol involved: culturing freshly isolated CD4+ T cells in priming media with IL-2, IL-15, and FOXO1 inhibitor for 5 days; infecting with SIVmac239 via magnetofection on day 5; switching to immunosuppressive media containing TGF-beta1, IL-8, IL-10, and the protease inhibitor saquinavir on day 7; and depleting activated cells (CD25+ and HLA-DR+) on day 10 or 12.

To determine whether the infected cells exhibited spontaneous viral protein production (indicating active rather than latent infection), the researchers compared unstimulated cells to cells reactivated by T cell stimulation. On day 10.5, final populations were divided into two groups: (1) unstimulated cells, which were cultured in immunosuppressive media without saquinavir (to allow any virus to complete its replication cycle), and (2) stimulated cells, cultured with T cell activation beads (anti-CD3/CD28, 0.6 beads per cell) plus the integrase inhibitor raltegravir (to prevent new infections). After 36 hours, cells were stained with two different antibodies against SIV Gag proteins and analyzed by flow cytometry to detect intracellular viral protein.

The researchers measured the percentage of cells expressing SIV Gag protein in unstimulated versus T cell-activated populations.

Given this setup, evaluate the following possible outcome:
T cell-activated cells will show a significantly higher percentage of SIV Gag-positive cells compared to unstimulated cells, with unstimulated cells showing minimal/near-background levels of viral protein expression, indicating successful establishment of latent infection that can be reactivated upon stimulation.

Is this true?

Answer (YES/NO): YES